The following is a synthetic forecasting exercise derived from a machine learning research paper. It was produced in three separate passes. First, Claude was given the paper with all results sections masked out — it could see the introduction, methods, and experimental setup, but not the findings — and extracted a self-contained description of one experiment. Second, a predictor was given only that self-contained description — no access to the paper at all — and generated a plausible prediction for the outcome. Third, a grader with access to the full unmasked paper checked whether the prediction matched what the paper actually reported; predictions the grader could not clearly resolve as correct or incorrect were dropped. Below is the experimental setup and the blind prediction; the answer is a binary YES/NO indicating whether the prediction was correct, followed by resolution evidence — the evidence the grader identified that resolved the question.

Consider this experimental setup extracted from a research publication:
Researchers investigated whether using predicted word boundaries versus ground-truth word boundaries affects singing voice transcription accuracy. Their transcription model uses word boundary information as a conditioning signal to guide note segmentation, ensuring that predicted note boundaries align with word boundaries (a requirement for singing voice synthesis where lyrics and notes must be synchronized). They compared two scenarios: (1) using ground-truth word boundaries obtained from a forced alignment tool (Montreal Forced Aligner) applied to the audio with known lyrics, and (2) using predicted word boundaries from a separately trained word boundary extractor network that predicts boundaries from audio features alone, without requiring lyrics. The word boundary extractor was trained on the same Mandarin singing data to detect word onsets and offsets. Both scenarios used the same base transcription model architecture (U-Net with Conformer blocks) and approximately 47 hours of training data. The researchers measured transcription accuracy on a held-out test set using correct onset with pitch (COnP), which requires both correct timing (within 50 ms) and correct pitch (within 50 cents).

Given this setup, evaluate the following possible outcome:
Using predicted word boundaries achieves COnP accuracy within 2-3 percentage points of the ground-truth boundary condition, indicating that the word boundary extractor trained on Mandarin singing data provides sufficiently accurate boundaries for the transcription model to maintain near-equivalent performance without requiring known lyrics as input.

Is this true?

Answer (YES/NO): YES